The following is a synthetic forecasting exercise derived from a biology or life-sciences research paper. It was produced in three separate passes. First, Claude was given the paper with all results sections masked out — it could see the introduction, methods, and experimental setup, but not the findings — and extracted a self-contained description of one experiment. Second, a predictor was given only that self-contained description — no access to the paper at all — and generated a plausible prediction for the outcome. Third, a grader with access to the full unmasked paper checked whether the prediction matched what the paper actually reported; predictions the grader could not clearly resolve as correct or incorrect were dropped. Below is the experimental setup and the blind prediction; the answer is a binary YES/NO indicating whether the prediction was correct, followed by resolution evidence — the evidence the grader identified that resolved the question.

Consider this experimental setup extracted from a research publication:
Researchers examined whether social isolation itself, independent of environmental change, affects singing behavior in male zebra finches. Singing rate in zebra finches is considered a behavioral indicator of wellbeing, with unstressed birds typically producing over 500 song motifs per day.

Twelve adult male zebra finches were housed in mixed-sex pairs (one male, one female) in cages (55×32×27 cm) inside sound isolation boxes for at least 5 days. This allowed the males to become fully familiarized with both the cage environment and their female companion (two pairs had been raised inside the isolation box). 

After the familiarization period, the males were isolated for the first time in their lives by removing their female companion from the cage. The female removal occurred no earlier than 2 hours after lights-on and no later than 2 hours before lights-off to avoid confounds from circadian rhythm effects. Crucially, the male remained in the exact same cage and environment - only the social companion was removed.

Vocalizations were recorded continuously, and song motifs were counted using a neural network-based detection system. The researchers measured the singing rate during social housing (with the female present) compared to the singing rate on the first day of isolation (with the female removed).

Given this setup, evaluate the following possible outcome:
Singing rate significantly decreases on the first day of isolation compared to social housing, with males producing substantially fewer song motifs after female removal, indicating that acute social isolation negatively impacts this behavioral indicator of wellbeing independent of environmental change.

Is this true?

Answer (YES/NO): NO